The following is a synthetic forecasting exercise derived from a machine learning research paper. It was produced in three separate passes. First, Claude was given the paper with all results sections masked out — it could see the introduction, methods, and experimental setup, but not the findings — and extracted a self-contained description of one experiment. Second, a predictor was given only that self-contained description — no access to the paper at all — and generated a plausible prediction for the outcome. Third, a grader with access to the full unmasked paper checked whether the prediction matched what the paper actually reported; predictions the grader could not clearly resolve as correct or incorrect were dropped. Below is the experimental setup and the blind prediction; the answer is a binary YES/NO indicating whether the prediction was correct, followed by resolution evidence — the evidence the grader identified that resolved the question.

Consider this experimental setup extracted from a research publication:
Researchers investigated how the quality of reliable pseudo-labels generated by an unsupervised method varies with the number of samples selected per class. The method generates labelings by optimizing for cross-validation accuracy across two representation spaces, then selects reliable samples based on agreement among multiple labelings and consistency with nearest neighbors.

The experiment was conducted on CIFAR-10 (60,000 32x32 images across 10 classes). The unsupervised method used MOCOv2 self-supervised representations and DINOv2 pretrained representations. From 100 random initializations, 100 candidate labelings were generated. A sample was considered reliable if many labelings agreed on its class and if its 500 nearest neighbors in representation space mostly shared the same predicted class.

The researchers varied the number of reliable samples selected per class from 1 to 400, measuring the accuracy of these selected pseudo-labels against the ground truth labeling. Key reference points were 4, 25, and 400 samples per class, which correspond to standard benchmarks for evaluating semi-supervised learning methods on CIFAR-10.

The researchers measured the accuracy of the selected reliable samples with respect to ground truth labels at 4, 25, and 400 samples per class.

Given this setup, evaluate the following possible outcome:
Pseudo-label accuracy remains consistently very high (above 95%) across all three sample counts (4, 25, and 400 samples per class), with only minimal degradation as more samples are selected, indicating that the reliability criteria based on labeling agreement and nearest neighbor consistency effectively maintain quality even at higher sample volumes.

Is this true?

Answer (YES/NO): YES